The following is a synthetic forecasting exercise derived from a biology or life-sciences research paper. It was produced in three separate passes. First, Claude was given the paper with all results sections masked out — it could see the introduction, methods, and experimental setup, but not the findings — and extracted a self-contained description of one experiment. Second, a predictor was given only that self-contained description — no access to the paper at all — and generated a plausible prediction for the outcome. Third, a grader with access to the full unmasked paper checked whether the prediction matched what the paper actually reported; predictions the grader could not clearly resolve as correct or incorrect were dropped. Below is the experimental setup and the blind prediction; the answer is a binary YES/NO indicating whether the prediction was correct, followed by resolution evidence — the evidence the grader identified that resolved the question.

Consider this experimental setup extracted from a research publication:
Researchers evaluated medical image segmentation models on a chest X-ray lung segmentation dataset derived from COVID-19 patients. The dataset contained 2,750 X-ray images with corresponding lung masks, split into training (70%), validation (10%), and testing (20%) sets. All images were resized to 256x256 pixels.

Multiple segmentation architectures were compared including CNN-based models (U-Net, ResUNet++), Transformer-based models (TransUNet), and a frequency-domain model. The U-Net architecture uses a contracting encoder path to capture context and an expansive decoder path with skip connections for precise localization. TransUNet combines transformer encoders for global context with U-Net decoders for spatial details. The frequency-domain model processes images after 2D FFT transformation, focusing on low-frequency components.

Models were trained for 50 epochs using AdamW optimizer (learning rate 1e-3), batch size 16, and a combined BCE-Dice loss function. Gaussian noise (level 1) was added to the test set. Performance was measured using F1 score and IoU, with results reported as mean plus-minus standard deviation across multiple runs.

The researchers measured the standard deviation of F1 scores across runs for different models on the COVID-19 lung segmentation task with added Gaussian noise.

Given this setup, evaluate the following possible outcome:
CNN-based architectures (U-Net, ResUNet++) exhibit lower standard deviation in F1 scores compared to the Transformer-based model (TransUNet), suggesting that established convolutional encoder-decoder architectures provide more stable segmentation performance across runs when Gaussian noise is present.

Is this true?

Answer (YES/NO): NO